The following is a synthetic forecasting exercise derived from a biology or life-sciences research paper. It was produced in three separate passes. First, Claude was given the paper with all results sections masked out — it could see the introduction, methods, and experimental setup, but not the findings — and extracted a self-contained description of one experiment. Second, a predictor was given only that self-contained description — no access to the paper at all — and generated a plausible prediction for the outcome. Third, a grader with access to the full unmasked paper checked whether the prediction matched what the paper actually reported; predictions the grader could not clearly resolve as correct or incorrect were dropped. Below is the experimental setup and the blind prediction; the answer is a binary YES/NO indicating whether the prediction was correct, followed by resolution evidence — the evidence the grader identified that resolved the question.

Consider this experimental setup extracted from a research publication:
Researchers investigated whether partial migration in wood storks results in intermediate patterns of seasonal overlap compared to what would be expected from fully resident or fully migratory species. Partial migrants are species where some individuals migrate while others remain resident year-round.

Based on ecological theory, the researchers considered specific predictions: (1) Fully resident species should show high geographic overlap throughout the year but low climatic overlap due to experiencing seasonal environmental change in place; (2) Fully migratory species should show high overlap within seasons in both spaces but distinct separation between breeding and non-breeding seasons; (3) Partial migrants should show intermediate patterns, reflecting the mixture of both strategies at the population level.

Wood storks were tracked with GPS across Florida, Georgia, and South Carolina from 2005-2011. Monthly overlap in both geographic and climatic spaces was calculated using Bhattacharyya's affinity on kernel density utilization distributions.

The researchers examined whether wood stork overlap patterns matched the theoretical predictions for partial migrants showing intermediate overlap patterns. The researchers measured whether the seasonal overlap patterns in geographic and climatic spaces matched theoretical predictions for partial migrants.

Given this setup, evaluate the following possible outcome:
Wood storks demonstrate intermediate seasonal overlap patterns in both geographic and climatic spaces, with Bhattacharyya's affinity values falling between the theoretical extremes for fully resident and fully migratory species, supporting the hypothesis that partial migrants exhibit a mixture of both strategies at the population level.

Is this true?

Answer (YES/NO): NO